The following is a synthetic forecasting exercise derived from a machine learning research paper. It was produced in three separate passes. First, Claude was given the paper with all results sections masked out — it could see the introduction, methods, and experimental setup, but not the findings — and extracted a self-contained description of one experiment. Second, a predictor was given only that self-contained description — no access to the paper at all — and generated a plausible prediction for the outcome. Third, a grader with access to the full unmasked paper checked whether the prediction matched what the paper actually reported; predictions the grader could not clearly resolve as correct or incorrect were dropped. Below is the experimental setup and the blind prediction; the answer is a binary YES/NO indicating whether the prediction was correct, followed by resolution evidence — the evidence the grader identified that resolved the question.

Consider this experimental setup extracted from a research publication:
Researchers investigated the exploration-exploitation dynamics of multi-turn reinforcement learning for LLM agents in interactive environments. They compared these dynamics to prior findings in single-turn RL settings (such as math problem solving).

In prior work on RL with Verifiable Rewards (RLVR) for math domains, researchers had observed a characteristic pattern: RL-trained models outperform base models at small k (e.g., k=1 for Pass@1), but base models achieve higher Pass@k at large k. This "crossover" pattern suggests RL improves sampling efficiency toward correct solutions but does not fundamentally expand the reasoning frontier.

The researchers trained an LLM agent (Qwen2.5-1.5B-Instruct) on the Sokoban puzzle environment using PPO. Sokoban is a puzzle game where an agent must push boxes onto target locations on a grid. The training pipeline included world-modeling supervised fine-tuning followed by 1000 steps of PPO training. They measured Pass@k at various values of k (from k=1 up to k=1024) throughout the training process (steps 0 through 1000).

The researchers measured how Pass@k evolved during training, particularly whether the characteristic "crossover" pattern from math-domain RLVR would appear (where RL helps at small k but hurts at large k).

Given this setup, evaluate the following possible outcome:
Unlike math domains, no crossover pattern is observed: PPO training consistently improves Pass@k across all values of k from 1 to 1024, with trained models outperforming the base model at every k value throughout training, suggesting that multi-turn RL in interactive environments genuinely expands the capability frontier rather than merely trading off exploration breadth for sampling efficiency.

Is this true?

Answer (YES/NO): NO